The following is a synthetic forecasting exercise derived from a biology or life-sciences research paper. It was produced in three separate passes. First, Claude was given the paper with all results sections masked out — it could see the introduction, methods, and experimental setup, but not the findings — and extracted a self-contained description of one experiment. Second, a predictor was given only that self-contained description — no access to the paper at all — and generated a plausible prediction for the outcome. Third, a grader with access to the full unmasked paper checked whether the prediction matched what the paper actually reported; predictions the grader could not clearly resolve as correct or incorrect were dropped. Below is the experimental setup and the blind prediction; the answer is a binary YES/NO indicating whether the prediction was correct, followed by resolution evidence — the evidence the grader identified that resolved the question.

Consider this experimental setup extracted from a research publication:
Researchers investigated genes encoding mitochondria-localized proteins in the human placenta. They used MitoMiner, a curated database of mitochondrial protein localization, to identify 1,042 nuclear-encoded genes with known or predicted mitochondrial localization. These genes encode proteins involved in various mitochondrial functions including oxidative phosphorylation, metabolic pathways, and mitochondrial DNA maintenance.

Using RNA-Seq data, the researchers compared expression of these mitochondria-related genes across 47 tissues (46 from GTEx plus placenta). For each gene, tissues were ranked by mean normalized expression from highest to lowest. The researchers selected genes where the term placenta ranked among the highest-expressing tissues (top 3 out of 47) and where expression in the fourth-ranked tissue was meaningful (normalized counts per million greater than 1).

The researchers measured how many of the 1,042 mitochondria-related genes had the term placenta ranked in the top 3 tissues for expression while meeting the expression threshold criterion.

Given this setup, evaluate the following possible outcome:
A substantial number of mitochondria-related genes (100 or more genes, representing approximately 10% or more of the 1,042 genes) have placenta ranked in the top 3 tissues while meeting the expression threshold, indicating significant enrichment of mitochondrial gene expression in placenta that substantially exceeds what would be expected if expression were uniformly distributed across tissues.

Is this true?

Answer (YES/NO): NO